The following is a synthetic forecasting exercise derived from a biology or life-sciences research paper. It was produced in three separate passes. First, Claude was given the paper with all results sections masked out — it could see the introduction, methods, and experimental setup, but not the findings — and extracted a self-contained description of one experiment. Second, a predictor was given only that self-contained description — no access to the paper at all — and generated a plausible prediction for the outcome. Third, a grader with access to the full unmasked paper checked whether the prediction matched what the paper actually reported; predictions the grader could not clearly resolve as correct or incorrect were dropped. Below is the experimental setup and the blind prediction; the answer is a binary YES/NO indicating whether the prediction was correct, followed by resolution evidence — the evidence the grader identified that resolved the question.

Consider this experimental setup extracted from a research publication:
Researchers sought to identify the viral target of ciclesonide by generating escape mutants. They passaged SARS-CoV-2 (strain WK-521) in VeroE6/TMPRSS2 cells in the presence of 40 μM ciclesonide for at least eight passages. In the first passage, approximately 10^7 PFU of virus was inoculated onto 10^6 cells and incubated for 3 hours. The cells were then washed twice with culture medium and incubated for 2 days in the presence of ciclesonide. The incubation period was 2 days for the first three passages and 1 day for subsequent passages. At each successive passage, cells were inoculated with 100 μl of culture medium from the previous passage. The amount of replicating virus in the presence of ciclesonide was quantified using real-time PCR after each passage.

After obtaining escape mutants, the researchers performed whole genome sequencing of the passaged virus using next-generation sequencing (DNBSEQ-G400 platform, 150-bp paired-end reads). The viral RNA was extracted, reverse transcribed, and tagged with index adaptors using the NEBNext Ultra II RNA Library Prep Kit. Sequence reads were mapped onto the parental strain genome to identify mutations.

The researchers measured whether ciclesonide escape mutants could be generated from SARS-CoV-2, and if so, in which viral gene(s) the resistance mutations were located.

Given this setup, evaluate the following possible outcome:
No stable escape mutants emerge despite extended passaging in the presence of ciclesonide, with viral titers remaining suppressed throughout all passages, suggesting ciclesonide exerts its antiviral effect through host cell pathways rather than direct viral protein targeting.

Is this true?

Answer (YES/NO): NO